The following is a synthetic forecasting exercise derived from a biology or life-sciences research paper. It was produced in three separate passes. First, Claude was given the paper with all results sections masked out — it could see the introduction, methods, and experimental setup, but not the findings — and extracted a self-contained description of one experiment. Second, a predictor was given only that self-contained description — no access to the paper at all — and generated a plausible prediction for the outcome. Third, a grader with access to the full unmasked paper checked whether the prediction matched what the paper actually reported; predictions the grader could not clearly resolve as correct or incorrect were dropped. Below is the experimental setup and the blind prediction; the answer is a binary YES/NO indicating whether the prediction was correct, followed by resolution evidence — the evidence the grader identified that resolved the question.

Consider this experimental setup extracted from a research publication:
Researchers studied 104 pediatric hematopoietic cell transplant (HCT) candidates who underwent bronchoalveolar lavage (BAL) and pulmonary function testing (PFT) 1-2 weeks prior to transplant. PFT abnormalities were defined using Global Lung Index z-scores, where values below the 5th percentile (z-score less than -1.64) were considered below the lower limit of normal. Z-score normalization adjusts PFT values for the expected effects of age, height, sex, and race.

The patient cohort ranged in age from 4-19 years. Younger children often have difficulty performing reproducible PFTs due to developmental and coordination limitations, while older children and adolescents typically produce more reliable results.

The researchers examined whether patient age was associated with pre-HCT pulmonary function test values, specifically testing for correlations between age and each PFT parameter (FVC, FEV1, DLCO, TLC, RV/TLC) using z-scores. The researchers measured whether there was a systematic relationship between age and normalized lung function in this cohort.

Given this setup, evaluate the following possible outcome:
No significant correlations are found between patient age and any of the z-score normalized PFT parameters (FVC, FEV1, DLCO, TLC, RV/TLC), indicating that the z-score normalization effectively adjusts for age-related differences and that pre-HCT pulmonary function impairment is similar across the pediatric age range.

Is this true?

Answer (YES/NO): NO